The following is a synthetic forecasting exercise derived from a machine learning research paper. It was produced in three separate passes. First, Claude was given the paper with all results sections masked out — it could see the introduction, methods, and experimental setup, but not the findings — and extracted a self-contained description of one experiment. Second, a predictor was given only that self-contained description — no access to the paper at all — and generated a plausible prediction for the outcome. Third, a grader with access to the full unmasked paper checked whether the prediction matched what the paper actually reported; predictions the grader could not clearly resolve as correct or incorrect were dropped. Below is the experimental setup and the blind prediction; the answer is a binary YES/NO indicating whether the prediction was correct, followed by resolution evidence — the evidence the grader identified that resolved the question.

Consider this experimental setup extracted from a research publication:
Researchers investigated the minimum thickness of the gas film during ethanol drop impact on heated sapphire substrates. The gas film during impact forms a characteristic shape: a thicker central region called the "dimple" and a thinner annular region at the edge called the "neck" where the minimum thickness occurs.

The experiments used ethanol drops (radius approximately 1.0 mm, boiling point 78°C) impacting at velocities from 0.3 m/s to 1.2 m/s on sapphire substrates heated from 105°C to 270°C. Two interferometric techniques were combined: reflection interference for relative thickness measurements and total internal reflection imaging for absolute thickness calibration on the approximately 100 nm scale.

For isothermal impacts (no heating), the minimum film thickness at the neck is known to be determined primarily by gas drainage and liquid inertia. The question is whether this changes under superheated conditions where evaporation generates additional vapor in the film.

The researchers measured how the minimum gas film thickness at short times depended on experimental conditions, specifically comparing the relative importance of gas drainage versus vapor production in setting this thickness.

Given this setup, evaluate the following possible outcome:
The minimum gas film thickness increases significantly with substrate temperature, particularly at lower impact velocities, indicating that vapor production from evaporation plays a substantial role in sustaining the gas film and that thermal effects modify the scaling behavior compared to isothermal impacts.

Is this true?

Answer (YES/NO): YES